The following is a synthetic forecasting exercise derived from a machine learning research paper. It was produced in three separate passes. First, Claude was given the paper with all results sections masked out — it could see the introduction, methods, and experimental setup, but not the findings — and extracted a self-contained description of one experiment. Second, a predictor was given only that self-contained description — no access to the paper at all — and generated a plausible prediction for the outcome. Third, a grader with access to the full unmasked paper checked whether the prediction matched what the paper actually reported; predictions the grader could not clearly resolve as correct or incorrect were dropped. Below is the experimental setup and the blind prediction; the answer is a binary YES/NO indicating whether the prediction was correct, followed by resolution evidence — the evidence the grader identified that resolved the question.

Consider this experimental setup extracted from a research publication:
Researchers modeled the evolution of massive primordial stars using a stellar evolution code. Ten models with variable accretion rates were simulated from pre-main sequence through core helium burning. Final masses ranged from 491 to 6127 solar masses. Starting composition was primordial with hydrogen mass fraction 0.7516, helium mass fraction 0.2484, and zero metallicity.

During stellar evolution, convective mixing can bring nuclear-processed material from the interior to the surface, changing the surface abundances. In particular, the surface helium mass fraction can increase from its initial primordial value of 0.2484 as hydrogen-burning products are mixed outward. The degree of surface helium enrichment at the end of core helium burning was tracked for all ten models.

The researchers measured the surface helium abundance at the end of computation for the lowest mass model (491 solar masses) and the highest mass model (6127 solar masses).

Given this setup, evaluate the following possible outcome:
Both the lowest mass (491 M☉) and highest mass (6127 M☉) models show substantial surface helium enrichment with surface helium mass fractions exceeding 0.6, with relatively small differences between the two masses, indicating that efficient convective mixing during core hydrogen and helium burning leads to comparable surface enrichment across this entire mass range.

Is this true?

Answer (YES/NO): NO